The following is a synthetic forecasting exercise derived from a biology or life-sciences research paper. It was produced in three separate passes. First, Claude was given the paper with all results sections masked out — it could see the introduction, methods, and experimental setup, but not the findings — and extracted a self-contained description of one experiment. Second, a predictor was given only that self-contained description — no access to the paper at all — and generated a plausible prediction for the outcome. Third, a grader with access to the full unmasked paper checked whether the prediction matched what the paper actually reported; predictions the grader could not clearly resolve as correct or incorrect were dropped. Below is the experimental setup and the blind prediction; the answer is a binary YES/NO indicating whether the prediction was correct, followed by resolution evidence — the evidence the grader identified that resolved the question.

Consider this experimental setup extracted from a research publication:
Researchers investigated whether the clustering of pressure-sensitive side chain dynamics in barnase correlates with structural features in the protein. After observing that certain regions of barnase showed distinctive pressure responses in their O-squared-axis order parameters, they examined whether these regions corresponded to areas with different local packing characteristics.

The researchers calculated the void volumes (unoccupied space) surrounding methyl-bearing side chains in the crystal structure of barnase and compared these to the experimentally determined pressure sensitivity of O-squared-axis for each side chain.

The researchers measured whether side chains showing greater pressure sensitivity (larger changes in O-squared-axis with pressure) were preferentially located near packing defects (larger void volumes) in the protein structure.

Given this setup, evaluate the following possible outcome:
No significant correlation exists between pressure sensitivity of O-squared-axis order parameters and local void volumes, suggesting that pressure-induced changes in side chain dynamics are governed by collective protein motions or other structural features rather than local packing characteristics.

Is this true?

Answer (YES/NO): NO